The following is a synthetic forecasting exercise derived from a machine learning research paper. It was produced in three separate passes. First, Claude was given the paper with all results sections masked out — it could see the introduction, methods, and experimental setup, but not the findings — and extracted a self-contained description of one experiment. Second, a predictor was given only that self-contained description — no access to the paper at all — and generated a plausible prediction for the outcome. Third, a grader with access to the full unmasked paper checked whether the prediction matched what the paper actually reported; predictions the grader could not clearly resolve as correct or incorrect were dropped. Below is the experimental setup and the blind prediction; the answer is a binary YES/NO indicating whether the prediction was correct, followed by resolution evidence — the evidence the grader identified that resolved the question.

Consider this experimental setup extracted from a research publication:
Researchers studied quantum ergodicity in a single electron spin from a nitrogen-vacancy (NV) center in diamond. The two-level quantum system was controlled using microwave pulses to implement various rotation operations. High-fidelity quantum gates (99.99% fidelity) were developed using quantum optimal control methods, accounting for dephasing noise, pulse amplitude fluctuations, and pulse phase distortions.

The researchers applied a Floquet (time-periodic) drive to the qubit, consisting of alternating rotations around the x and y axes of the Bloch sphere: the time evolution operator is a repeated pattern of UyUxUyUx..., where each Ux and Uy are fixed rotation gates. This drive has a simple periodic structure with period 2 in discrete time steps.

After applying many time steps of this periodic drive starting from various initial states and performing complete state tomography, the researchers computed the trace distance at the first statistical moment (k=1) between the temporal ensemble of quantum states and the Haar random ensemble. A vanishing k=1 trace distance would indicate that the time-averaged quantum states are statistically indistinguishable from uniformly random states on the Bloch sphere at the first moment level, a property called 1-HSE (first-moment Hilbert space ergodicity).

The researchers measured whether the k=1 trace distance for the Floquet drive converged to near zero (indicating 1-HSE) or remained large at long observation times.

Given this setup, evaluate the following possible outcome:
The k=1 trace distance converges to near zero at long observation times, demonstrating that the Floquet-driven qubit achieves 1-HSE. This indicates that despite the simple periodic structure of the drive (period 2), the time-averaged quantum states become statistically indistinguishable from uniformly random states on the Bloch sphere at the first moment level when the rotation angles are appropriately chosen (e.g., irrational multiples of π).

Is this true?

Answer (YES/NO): NO